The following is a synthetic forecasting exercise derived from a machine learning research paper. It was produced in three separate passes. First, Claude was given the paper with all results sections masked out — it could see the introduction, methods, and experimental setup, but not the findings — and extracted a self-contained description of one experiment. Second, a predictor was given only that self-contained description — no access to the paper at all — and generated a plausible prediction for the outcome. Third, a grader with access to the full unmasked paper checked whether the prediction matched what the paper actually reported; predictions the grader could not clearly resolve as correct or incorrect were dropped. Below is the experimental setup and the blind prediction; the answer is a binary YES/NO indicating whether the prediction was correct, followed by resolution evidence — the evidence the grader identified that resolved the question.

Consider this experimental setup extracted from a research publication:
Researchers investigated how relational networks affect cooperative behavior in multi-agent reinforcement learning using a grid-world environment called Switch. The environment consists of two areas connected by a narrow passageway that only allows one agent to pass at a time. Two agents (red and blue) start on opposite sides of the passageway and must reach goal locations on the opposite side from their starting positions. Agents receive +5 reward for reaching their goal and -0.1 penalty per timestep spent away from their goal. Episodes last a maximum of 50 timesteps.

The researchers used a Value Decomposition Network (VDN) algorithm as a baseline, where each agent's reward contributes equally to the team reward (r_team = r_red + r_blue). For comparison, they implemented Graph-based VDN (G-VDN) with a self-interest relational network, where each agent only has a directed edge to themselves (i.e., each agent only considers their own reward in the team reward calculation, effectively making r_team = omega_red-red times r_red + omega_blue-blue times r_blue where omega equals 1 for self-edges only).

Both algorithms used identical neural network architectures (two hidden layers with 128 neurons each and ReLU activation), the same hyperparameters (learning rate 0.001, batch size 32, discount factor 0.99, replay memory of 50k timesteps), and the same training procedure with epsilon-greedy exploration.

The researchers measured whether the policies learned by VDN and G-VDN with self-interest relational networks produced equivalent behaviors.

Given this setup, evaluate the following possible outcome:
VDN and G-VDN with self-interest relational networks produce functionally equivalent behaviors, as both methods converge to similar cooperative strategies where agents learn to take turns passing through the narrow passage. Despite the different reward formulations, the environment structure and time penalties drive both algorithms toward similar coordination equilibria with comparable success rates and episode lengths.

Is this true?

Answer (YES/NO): YES